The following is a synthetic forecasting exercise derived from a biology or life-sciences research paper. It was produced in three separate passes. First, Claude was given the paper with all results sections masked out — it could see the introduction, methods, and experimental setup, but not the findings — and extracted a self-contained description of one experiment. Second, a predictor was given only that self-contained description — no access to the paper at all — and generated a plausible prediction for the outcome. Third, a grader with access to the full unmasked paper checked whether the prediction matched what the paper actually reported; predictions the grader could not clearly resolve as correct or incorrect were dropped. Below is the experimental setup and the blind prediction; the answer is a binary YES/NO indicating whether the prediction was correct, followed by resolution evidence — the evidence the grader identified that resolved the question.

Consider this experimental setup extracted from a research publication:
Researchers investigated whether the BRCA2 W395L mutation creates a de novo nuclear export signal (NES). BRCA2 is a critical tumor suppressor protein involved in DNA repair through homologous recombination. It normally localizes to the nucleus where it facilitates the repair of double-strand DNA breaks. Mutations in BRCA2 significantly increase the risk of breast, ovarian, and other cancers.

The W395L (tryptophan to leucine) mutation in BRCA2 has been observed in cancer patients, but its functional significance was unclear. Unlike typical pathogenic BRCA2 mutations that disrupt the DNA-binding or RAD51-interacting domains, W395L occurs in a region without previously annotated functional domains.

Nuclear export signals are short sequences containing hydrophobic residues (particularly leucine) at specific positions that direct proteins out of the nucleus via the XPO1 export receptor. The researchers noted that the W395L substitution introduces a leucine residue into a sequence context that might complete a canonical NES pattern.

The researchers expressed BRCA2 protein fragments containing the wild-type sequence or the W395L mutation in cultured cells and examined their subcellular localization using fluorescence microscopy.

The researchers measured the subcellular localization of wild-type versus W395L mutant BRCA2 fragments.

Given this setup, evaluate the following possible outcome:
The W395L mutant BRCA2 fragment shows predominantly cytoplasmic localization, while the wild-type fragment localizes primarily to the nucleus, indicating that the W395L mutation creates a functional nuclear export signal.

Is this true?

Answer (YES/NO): YES